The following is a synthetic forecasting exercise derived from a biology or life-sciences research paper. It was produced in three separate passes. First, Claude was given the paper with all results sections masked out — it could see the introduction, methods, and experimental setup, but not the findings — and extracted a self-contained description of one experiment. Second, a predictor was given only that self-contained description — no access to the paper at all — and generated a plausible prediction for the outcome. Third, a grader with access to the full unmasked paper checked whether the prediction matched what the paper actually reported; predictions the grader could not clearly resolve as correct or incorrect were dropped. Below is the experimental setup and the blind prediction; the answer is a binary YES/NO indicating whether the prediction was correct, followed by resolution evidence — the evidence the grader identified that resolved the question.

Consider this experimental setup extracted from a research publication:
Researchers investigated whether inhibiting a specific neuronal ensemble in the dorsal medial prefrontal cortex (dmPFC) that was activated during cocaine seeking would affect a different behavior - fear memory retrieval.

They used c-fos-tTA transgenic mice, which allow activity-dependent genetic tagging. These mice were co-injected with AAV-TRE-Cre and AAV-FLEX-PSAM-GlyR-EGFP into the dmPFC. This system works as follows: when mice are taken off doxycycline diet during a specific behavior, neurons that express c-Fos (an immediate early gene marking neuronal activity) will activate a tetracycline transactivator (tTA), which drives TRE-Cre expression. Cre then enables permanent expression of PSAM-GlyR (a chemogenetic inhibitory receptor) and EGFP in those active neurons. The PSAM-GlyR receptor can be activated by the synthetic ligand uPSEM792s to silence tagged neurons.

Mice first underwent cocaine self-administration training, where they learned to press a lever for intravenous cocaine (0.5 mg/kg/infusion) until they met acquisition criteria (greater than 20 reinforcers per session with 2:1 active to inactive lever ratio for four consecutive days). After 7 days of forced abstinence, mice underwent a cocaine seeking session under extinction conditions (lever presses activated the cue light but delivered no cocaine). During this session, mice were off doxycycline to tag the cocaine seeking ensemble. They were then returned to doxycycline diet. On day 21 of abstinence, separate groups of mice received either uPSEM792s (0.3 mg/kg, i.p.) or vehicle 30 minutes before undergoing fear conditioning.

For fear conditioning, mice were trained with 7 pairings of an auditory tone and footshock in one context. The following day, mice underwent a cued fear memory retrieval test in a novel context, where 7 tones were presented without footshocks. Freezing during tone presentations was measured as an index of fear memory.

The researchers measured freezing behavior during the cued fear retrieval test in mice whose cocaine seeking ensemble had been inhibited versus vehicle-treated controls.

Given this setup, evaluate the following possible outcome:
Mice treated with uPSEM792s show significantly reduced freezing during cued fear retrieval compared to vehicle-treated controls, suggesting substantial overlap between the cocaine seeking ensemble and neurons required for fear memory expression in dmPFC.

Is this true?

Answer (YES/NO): NO